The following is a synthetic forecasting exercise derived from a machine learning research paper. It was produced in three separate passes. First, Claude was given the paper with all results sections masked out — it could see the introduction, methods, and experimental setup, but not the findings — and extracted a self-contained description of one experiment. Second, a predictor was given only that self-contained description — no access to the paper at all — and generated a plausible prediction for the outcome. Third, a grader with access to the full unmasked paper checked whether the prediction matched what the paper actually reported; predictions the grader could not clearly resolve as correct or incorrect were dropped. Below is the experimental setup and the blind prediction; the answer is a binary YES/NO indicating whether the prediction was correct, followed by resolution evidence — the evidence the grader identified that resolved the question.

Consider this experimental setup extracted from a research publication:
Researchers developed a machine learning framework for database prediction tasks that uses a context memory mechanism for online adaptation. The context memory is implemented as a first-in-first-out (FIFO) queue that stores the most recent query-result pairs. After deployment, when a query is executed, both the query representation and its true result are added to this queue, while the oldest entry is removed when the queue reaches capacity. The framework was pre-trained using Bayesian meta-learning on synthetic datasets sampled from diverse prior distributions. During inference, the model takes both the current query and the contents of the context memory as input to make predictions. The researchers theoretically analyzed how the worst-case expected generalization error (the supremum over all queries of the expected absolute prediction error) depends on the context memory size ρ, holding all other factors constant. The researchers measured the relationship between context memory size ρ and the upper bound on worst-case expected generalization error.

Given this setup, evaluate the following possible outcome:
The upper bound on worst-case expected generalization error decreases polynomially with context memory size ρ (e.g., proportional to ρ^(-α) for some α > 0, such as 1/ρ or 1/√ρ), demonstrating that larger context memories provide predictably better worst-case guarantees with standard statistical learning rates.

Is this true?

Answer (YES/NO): YES